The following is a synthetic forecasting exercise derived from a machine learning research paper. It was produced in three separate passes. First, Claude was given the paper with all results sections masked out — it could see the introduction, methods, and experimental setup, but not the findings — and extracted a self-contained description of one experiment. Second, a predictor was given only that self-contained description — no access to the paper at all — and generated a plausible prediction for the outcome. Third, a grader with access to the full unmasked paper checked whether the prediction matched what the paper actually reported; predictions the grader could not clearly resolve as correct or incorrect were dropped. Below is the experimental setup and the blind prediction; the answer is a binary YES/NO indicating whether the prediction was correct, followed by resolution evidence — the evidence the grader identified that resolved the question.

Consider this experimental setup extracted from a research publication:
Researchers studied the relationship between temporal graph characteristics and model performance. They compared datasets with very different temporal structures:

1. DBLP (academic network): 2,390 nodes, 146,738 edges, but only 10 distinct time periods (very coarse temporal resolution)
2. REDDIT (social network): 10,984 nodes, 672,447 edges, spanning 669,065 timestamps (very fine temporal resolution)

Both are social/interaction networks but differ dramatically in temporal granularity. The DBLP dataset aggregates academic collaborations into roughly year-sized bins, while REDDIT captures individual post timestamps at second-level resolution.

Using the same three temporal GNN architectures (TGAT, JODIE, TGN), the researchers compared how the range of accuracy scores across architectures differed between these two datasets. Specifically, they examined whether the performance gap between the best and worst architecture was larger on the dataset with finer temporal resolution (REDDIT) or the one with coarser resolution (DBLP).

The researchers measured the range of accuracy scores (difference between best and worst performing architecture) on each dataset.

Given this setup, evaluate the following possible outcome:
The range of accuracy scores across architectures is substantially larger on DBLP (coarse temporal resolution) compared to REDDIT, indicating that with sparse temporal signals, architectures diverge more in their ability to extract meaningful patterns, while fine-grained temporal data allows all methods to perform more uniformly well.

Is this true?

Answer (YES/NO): NO